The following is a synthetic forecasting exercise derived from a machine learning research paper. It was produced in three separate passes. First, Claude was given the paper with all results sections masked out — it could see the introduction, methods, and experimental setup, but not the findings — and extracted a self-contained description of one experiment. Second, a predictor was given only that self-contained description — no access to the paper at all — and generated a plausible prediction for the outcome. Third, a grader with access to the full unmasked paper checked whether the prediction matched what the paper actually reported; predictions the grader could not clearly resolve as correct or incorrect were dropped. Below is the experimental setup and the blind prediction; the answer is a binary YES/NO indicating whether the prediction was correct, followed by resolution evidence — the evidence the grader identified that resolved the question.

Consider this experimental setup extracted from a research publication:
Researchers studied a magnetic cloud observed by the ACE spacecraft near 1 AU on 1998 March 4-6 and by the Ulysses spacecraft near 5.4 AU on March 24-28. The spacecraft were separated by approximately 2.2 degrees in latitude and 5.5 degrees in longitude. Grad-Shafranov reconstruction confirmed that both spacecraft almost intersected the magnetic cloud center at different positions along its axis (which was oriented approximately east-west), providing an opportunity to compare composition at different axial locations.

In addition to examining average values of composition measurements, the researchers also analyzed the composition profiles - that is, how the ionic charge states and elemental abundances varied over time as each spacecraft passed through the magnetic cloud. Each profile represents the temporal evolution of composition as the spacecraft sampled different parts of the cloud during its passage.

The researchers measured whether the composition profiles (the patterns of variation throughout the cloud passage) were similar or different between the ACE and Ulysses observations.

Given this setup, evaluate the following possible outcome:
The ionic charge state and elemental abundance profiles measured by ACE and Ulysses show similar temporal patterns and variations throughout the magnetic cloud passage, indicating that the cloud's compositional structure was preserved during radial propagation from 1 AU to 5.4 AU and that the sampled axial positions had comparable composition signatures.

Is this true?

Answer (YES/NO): NO